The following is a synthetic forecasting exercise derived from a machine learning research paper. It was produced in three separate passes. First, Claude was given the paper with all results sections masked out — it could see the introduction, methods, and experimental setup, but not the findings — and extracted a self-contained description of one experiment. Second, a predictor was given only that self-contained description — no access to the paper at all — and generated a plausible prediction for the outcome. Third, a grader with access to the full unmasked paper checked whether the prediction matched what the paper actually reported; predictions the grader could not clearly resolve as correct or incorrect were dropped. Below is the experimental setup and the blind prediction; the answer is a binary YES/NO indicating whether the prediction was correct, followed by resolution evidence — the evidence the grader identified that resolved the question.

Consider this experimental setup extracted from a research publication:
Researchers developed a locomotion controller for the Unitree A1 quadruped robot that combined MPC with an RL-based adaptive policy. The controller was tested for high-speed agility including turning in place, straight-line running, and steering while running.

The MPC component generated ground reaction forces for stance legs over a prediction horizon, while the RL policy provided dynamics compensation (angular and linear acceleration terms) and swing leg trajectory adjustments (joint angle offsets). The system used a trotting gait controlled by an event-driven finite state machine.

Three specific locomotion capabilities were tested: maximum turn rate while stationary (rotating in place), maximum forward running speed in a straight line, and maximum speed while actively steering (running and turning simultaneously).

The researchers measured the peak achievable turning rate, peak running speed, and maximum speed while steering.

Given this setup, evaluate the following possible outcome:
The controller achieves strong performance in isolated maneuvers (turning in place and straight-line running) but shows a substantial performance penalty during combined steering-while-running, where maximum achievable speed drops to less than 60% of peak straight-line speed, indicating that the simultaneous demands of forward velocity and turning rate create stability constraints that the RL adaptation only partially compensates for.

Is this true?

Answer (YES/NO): NO